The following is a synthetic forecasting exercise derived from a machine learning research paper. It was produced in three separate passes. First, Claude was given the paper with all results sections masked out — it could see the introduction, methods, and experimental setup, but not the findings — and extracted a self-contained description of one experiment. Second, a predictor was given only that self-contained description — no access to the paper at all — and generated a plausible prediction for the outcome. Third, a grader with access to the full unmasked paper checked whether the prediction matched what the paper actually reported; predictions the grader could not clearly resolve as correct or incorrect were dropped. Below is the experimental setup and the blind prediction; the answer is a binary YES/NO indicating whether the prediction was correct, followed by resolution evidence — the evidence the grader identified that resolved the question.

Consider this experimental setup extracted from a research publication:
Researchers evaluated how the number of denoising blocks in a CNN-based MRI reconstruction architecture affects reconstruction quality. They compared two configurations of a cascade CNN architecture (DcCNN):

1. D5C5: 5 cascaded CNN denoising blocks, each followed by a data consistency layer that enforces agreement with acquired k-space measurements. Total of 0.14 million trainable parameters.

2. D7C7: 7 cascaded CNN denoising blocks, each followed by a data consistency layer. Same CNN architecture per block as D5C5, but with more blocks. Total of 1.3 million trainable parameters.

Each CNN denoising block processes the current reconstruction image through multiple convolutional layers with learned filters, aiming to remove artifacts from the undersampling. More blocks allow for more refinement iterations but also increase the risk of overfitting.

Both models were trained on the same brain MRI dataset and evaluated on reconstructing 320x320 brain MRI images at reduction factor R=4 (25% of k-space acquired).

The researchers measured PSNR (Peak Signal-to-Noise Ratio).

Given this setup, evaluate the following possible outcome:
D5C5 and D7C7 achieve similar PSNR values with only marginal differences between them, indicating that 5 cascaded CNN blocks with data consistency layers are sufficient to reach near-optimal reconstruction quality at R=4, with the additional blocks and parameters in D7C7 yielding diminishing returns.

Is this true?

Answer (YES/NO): NO